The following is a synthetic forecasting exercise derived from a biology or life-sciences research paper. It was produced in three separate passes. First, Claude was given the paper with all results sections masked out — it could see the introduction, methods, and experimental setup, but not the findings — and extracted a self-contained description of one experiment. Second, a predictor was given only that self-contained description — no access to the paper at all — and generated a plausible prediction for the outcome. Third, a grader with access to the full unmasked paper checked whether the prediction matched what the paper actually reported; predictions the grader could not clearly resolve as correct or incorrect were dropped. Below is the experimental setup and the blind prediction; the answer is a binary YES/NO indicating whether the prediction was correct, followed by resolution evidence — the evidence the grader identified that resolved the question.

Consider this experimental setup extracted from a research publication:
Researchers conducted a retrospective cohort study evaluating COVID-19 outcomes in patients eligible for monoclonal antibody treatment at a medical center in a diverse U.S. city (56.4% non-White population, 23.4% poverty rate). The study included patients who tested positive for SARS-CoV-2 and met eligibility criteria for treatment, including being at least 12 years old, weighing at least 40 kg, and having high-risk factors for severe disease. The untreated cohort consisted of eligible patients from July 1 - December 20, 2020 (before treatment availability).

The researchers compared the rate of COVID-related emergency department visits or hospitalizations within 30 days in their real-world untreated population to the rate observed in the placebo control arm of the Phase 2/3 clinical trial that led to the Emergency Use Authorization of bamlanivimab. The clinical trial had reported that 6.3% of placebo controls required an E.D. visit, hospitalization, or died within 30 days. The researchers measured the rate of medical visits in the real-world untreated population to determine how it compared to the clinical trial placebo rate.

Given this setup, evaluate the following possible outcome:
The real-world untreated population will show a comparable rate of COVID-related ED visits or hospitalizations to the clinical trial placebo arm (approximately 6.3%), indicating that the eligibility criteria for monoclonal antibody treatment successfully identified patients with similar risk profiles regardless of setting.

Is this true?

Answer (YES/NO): NO